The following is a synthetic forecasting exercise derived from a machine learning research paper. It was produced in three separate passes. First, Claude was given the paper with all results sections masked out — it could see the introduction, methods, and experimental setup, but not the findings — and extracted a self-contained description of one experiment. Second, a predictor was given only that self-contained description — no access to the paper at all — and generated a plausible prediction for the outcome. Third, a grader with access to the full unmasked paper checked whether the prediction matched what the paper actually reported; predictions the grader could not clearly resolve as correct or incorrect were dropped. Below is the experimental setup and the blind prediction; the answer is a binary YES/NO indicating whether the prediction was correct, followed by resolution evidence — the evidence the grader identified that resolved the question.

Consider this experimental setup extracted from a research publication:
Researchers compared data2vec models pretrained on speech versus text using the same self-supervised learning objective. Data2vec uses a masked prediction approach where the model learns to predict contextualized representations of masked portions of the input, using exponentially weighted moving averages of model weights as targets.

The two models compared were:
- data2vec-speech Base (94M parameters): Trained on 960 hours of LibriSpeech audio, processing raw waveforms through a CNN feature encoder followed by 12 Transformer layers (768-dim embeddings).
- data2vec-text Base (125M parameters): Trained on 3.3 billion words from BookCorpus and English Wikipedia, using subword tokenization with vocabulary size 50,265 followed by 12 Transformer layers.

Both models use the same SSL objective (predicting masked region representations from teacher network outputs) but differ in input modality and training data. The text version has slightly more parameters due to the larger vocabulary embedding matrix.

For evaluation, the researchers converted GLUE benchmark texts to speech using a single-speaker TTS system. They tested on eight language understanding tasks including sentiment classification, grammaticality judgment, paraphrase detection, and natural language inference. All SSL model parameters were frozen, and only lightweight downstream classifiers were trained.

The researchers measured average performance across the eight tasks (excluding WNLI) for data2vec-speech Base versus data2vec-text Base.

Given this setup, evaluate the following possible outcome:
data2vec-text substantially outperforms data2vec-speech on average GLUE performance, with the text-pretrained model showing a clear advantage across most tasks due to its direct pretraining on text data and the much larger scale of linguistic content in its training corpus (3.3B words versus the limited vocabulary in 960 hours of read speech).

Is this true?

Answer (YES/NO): YES